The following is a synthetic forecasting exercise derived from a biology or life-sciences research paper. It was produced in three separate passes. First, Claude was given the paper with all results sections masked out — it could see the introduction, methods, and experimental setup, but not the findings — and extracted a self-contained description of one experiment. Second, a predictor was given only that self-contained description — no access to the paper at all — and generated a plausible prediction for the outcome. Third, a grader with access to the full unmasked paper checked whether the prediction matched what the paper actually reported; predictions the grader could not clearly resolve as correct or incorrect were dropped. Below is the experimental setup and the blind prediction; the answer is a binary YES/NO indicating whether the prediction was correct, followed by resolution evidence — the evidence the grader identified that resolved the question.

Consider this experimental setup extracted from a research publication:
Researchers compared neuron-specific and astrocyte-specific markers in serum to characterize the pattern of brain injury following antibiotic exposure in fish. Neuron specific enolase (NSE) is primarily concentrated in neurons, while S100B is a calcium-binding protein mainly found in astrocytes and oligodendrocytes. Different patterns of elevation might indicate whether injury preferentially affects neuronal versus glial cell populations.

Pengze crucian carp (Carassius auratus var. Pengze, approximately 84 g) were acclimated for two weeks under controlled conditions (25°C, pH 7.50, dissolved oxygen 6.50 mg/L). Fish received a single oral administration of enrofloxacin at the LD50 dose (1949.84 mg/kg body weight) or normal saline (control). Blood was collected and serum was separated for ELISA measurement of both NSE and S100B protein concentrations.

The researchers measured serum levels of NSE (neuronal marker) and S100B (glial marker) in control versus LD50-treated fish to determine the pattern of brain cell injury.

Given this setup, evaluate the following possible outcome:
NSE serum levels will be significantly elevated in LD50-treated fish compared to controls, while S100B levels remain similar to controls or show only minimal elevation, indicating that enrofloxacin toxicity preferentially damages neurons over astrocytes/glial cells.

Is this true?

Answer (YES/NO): NO